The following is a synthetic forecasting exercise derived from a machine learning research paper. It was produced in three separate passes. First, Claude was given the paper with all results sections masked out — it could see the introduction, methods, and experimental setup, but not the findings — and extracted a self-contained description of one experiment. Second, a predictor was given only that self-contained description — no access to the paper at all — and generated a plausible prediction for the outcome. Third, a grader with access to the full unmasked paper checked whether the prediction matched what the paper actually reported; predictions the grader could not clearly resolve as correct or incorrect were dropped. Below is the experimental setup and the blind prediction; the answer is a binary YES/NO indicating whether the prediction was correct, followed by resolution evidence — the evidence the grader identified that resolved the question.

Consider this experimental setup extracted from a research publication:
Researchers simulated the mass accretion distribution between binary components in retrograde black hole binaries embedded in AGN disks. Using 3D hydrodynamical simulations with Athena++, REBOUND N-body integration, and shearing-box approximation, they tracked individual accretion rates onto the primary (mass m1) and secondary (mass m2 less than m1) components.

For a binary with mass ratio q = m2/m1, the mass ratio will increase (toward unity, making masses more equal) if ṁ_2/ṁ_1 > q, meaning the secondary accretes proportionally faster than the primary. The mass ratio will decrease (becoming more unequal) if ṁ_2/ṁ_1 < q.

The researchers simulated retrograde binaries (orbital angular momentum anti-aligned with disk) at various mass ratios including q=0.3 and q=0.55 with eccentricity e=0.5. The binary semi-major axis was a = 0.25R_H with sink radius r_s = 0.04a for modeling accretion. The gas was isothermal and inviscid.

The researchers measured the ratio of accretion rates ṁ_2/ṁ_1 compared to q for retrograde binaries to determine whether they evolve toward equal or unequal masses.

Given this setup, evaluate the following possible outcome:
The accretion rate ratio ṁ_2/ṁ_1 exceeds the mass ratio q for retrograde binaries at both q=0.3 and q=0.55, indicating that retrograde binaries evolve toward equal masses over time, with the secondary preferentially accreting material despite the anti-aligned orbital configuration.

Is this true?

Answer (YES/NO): NO